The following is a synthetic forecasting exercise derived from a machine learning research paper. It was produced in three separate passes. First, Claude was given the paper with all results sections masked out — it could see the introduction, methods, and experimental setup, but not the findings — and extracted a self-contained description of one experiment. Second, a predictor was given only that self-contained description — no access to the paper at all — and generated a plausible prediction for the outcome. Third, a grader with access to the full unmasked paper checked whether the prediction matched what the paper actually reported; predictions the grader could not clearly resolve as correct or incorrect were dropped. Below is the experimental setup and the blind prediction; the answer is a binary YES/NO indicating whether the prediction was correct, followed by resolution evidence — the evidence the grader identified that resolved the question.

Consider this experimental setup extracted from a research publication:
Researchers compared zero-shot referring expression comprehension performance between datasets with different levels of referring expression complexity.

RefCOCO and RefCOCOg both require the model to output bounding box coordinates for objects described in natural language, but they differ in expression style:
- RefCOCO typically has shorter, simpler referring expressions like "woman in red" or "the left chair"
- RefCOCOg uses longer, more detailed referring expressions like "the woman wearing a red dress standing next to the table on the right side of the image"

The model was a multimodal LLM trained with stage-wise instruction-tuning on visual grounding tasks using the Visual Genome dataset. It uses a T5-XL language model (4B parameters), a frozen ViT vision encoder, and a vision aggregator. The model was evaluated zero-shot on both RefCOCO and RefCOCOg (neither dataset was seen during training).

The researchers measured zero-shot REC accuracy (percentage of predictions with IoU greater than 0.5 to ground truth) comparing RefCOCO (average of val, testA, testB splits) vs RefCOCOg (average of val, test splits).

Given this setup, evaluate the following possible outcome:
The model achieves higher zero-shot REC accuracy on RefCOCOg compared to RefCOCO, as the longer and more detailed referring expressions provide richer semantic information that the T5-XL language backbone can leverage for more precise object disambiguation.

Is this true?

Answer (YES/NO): YES